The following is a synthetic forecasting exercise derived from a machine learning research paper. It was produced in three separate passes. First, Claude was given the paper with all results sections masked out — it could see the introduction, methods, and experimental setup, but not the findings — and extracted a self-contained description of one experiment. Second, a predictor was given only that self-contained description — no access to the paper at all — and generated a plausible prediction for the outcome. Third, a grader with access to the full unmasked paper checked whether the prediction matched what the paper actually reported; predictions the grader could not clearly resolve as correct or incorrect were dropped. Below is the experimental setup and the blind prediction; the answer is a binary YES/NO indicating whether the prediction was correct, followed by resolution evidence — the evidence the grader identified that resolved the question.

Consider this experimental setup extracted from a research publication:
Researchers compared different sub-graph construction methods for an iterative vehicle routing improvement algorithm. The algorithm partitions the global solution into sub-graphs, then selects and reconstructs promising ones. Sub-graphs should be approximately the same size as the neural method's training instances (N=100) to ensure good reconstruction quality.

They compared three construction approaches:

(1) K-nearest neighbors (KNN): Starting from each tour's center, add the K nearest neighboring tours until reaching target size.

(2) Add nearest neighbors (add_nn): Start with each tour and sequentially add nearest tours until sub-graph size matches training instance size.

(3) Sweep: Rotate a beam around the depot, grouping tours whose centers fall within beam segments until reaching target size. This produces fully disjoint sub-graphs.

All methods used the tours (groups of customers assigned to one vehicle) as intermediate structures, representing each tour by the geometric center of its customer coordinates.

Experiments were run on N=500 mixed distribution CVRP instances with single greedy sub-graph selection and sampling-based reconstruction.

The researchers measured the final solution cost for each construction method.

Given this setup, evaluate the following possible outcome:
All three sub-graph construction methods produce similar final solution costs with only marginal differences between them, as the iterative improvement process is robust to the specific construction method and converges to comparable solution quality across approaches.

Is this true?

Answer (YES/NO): NO